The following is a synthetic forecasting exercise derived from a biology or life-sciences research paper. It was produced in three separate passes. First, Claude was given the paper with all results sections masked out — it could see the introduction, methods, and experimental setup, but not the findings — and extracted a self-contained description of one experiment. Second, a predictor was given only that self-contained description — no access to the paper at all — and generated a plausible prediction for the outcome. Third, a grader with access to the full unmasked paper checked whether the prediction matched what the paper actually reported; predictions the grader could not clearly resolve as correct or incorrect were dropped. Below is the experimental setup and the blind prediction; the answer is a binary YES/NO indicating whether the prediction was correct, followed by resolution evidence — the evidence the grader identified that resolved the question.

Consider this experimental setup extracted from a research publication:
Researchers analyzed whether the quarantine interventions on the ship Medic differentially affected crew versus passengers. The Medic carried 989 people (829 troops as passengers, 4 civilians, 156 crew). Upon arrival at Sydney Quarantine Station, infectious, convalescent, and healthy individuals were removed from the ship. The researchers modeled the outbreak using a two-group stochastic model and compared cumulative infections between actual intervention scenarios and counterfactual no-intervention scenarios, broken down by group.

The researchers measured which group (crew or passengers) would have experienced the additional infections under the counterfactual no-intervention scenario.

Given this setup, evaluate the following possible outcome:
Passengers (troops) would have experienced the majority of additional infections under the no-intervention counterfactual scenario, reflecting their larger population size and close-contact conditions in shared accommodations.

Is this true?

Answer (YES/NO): YES